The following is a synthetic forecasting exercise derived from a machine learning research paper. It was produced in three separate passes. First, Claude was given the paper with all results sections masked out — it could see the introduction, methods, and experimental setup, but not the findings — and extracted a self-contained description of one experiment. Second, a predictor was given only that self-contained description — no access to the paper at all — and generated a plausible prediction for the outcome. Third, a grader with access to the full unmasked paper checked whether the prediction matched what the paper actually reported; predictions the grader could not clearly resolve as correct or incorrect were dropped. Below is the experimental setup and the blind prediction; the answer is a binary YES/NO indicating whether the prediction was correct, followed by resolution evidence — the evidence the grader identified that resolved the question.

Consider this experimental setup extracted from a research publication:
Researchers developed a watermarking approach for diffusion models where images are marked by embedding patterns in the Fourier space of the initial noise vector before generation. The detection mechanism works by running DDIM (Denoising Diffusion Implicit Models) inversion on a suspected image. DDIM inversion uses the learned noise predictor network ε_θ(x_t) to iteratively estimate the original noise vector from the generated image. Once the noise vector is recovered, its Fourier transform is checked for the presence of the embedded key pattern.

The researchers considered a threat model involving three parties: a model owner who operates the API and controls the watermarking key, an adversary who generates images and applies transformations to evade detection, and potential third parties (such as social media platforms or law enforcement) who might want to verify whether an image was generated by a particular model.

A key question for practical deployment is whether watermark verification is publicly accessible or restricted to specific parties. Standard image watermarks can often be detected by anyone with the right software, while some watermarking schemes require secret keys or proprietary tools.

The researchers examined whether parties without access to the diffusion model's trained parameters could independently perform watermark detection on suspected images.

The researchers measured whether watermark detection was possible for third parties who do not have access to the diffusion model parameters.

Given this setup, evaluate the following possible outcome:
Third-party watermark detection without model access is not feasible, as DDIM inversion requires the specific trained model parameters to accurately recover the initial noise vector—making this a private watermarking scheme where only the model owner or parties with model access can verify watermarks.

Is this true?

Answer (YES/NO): YES